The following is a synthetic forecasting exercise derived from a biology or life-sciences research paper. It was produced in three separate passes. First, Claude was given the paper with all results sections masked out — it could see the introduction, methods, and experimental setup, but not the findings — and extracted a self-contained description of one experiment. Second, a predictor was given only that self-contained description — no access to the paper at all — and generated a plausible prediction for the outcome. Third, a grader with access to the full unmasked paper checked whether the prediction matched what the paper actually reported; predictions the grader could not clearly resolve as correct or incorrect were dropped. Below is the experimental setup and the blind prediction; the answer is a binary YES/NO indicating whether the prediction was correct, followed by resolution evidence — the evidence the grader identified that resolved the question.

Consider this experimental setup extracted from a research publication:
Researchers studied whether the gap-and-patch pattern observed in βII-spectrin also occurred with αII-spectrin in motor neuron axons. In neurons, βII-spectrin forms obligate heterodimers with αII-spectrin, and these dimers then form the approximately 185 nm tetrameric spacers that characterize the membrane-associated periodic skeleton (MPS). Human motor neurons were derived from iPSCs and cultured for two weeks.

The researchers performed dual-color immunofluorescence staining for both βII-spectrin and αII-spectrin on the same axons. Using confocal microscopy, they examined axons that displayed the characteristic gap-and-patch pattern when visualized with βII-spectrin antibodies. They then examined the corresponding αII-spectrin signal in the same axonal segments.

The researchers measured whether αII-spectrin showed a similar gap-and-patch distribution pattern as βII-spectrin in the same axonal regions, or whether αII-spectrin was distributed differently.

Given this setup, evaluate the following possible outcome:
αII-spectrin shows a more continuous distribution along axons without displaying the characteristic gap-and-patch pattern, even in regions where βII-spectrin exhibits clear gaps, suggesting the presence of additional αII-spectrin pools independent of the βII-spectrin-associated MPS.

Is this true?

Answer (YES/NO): NO